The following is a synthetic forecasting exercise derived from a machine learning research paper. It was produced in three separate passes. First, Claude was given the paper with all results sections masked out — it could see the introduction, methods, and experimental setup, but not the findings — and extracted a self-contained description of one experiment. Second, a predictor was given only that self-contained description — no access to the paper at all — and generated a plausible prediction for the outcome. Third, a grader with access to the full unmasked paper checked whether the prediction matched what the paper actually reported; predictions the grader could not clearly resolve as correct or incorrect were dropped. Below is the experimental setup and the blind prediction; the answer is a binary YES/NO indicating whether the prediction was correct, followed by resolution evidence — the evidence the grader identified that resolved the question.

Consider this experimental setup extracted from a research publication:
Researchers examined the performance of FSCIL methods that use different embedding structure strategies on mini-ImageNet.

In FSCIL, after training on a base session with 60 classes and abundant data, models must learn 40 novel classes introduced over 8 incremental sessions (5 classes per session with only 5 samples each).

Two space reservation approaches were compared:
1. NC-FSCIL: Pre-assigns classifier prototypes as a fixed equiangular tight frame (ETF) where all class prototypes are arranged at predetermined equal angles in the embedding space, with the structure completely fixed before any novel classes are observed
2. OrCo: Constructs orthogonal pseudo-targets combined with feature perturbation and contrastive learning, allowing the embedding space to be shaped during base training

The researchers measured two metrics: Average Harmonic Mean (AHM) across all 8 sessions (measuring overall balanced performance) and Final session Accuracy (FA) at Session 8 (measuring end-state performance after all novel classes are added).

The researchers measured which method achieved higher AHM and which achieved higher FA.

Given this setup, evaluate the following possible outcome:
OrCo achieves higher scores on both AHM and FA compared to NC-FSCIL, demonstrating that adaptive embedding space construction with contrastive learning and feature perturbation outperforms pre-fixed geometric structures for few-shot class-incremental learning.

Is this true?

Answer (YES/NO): NO